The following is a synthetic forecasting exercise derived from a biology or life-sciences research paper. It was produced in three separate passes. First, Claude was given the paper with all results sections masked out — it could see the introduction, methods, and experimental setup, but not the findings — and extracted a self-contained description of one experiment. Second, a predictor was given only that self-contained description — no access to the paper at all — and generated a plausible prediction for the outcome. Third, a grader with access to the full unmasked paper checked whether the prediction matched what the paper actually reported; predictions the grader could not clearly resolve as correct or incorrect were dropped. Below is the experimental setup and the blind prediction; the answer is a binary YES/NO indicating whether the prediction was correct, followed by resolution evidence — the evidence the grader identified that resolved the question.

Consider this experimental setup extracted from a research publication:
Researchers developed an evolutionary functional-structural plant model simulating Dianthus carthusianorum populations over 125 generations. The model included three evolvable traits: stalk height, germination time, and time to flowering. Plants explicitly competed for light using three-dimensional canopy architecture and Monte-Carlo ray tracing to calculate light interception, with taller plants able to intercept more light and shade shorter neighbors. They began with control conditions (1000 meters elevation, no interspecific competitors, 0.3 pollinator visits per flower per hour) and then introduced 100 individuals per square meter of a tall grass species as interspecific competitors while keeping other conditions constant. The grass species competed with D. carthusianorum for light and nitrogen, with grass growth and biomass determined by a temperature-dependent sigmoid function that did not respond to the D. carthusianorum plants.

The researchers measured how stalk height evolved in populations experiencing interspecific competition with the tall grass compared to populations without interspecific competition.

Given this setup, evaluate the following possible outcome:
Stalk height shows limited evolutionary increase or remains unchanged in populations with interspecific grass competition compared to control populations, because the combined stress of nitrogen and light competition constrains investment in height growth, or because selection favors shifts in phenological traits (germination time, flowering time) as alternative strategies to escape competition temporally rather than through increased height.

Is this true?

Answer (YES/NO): YES